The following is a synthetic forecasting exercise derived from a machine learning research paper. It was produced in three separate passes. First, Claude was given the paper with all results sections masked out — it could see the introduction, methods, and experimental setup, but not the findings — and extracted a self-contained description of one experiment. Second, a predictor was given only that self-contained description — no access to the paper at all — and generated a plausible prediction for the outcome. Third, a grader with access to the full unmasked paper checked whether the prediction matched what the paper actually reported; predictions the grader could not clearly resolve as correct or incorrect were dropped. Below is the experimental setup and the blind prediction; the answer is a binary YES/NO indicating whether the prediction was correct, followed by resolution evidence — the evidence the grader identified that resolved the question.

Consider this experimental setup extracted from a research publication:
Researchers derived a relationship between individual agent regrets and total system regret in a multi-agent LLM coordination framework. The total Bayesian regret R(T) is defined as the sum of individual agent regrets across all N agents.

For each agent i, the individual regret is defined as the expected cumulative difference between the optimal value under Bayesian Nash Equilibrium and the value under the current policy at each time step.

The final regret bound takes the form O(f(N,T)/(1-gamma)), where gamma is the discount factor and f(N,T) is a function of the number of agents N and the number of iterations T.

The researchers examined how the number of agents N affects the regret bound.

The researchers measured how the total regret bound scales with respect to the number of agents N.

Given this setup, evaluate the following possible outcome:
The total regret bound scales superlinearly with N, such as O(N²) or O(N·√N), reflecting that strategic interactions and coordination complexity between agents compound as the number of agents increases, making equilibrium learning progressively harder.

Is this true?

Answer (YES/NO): NO